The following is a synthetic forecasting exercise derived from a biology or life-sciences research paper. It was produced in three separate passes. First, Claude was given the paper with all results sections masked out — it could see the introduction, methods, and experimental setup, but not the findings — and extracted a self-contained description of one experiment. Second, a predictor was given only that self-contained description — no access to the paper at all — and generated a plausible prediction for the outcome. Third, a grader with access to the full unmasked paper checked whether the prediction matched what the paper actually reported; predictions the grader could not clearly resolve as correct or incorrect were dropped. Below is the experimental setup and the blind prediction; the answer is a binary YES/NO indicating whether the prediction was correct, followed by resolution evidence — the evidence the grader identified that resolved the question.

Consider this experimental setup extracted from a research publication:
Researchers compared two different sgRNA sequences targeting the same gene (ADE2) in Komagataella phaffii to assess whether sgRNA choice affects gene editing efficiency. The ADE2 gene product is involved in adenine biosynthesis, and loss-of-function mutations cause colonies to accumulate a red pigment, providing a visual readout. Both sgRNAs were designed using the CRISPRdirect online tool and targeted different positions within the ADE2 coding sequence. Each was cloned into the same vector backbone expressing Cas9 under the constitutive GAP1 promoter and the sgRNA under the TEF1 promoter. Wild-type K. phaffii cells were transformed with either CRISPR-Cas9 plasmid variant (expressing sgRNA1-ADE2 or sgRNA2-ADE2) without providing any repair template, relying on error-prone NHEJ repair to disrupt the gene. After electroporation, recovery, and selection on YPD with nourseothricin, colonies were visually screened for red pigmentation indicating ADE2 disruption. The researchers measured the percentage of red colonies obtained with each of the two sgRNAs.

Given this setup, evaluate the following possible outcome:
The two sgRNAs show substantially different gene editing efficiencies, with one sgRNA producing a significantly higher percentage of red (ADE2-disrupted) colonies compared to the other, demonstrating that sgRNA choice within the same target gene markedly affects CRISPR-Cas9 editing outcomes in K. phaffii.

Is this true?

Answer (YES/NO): NO